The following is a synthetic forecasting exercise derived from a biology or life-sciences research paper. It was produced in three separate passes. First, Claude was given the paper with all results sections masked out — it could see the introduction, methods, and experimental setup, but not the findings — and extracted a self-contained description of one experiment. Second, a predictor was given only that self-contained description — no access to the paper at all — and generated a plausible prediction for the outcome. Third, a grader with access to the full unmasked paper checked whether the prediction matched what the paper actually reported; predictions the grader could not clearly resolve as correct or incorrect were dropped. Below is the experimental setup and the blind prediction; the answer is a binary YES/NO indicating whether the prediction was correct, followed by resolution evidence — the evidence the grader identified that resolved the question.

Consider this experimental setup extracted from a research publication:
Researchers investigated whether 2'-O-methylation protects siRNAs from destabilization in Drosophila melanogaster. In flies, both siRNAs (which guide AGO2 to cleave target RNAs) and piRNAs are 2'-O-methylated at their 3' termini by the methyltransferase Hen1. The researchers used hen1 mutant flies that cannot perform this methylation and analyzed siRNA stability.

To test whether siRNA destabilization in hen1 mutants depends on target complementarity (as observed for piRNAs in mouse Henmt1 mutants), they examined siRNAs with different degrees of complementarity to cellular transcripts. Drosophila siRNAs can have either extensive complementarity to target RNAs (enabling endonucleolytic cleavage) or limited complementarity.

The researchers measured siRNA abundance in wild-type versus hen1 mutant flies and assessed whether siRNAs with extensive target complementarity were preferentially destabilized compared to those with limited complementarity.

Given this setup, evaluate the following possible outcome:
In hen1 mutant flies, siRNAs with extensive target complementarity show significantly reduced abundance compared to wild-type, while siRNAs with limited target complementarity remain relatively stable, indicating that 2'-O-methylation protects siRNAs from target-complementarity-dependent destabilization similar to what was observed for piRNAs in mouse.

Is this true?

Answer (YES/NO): YES